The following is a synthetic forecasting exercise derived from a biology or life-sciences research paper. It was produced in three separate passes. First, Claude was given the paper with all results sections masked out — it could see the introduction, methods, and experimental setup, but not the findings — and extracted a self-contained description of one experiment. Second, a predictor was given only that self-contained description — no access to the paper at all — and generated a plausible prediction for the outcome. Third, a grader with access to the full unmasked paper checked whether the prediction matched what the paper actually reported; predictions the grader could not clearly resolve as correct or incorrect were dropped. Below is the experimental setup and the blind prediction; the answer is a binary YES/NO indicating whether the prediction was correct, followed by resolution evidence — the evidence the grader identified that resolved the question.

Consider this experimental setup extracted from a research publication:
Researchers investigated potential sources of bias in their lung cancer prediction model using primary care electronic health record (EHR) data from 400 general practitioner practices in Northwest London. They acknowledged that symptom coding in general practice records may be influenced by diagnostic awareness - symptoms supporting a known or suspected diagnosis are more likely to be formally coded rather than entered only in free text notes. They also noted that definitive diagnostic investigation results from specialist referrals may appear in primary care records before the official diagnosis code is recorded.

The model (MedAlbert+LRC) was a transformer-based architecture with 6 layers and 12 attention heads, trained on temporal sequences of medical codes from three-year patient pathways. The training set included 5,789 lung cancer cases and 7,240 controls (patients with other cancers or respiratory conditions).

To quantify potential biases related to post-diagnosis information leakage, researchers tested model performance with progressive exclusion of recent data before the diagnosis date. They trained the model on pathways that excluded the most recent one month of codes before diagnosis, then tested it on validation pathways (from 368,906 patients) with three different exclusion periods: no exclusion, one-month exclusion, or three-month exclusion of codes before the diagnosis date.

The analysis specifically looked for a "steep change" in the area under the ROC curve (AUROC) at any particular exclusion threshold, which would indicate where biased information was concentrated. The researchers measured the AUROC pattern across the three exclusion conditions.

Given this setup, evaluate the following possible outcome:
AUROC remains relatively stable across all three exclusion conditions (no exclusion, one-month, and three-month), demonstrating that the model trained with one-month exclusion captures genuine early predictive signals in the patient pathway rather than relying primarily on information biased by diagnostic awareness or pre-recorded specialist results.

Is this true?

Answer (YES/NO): NO